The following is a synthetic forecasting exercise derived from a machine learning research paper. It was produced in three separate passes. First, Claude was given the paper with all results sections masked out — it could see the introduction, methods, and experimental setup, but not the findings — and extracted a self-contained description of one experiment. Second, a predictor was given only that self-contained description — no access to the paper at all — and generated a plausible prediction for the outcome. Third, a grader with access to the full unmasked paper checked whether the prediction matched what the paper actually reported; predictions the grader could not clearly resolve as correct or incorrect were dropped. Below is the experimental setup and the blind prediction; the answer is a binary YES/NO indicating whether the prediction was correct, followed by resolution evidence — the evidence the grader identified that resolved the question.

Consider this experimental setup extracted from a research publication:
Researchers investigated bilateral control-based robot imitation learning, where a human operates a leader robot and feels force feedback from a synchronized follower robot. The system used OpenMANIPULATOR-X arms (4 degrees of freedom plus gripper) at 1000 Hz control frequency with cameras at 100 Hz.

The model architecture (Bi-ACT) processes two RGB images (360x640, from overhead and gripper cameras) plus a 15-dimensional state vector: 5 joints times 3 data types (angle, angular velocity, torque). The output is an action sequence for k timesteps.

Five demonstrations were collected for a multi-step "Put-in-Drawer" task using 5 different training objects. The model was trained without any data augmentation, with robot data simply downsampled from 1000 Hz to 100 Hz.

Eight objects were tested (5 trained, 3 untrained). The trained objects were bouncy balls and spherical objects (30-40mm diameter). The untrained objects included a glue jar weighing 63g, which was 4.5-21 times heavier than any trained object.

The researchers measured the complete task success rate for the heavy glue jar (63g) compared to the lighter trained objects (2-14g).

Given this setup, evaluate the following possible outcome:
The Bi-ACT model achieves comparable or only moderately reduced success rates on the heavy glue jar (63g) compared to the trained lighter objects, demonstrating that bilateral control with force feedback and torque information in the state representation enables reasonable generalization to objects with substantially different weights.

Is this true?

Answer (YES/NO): YES